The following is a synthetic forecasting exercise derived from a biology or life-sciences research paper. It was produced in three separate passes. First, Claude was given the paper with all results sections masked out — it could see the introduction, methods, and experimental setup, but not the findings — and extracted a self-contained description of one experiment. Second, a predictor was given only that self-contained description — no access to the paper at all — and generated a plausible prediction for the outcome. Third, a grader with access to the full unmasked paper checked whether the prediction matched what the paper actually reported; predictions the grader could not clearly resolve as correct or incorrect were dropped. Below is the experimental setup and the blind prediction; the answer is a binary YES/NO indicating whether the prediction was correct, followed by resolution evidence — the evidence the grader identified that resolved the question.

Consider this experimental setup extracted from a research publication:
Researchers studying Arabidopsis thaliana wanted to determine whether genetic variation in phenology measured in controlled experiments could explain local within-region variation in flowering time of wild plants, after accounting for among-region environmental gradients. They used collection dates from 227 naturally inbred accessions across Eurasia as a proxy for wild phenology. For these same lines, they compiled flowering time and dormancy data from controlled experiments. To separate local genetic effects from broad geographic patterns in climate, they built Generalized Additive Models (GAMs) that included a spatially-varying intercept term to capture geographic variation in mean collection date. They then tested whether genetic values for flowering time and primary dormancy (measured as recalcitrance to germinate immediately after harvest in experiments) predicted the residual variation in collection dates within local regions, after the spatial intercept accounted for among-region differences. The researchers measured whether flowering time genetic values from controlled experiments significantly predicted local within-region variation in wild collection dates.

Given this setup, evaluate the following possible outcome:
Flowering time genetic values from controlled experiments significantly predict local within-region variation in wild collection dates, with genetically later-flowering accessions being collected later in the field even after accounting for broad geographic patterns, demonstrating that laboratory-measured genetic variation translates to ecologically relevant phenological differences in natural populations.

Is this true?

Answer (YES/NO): NO